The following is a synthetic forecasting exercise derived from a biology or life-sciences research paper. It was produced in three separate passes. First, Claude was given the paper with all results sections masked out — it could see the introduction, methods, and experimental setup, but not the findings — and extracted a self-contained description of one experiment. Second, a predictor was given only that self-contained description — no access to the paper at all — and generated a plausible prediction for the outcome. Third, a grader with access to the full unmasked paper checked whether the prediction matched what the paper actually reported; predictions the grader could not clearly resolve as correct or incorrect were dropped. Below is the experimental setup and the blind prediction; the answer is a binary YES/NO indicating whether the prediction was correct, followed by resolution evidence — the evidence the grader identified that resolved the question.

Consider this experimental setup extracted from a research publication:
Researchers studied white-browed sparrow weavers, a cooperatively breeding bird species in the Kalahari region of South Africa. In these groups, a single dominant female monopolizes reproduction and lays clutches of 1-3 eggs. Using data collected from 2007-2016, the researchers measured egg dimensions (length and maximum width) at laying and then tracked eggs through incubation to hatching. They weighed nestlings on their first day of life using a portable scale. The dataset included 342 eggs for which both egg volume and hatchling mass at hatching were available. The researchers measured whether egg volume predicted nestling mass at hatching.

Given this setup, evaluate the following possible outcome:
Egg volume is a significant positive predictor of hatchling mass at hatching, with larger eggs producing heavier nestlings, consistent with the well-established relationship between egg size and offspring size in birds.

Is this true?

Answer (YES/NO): YES